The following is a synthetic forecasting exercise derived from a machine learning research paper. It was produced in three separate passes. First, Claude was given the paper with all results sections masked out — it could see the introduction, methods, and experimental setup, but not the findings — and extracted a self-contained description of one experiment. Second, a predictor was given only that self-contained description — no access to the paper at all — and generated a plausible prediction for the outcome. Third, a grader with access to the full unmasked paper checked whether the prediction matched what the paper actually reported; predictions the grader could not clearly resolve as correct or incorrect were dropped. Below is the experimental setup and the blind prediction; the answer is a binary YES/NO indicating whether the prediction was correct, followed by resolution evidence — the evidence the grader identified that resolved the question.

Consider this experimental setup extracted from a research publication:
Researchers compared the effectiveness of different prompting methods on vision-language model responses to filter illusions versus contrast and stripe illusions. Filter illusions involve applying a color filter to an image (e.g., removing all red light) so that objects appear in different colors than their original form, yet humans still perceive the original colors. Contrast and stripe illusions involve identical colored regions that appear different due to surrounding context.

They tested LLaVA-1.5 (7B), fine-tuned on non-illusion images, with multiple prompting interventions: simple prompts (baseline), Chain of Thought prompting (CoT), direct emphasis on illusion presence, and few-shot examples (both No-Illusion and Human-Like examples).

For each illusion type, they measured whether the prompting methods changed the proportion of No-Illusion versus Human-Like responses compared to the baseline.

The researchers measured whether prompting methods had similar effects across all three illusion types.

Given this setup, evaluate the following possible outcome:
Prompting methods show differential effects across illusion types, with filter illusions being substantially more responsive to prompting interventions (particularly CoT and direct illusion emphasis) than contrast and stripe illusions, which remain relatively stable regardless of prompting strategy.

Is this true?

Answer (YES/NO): NO